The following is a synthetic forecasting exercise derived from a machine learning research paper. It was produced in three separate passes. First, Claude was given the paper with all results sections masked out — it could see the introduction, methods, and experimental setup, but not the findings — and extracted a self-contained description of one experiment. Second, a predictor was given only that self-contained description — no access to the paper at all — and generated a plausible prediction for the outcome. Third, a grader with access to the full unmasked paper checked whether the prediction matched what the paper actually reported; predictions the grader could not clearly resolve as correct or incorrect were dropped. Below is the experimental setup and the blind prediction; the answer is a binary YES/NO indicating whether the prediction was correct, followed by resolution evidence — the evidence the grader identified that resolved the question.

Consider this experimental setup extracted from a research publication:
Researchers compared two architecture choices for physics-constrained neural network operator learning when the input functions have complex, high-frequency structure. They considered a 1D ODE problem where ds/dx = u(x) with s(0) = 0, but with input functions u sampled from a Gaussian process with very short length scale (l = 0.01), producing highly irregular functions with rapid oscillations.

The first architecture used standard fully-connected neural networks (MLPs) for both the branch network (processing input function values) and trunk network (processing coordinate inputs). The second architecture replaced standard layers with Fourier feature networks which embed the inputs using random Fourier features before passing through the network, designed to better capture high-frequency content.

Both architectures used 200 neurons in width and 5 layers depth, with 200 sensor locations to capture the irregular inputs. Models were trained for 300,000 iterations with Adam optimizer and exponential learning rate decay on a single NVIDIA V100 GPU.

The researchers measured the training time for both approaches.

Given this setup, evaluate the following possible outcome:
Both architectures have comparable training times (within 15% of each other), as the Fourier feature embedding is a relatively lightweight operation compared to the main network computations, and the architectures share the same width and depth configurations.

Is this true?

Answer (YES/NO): NO